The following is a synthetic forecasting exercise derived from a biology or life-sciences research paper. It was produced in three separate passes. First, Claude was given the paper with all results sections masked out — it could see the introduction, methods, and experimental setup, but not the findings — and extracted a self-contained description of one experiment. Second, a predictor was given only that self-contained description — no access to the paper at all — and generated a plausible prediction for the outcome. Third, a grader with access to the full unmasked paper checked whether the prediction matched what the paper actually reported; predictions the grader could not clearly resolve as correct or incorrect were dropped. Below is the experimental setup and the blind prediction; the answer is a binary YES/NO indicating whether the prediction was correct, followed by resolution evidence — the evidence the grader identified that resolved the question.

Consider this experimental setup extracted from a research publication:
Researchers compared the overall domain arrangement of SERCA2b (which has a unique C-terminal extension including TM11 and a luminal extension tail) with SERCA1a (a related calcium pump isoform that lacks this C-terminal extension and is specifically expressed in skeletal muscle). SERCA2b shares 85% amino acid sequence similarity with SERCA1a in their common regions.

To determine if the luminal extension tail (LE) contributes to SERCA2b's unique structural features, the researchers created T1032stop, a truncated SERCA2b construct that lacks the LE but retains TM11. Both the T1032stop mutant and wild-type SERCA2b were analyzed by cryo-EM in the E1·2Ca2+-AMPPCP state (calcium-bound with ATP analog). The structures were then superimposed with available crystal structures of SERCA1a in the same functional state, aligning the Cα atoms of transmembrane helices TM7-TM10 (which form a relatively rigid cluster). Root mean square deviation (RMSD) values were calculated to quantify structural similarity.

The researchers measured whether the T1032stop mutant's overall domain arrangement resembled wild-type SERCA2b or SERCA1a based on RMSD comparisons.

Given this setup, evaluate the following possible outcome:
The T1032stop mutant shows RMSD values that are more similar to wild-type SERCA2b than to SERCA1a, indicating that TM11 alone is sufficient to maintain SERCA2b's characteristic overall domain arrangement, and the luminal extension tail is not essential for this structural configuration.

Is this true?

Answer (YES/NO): NO